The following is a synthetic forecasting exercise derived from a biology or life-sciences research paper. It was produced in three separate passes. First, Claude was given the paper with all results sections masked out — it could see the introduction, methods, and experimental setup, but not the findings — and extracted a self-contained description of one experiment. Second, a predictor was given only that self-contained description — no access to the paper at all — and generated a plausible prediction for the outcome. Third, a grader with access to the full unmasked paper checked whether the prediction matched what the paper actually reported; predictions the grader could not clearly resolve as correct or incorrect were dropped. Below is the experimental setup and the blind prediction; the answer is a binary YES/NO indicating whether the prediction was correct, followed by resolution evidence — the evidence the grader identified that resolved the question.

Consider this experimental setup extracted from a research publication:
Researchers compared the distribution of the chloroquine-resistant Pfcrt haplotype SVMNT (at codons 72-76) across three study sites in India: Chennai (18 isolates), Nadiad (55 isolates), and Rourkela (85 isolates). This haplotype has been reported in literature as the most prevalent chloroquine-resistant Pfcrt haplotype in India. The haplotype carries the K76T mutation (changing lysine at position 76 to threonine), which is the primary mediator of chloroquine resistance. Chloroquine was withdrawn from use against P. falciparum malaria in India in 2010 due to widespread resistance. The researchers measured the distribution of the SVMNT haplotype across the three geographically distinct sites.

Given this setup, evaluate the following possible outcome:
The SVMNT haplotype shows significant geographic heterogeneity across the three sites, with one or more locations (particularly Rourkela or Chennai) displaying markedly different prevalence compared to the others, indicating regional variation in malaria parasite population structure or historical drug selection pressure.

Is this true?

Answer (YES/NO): YES